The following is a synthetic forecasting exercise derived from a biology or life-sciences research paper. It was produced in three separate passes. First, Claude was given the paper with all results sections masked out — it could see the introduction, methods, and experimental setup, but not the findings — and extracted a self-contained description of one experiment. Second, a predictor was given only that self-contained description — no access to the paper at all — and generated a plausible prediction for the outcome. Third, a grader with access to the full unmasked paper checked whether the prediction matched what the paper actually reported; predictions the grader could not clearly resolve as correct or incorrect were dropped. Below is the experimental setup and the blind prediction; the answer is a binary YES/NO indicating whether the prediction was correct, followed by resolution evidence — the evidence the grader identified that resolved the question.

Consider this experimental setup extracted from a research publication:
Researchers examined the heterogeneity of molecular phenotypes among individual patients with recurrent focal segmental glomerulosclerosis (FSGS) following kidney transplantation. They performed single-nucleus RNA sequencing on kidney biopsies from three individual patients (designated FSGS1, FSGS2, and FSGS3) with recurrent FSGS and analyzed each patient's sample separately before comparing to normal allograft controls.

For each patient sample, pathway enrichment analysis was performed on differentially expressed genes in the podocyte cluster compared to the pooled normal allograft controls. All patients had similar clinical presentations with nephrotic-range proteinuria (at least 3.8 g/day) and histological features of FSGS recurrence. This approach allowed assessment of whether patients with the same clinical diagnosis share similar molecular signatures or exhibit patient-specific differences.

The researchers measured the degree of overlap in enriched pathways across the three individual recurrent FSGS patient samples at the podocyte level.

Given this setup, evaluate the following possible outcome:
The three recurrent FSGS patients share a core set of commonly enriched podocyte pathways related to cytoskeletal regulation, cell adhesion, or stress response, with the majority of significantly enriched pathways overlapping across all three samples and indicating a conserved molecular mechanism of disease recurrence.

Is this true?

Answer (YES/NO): NO